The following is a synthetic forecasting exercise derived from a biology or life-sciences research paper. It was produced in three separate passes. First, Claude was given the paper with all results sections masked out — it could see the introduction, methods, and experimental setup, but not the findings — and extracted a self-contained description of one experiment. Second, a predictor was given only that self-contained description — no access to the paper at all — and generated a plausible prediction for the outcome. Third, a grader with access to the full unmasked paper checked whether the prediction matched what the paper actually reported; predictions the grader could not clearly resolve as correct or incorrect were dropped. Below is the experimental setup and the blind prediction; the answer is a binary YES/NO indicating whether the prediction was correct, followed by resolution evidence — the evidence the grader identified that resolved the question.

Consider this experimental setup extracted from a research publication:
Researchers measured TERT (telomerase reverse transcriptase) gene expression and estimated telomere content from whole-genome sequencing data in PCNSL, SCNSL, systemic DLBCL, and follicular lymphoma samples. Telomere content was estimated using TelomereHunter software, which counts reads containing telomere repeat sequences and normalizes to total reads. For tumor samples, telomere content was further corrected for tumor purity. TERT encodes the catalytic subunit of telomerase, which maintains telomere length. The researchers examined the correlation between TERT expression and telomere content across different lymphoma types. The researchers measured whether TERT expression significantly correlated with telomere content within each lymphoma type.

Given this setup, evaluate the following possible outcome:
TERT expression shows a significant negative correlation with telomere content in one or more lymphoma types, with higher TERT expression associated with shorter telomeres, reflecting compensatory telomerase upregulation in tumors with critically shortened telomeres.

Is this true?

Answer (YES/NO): NO